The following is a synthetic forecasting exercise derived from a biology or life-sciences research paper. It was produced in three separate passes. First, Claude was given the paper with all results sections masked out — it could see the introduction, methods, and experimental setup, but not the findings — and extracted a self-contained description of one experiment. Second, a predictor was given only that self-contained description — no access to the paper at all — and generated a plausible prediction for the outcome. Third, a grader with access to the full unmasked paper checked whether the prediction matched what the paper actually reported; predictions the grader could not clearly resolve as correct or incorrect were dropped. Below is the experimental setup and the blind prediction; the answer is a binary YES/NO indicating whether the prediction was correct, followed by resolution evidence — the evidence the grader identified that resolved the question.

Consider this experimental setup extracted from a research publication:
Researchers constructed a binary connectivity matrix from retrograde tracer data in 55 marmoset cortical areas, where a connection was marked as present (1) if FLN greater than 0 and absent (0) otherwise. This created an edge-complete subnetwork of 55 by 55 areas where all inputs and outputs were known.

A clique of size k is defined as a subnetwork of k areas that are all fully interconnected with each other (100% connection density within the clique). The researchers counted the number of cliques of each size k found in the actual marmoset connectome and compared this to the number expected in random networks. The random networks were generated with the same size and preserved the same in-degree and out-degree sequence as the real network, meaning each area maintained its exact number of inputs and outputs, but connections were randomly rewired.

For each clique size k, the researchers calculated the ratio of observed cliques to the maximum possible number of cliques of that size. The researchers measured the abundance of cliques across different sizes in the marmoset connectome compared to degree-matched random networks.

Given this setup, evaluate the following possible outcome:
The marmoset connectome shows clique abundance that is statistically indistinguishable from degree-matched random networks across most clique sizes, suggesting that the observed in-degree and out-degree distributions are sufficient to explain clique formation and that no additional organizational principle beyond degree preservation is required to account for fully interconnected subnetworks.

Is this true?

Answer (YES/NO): NO